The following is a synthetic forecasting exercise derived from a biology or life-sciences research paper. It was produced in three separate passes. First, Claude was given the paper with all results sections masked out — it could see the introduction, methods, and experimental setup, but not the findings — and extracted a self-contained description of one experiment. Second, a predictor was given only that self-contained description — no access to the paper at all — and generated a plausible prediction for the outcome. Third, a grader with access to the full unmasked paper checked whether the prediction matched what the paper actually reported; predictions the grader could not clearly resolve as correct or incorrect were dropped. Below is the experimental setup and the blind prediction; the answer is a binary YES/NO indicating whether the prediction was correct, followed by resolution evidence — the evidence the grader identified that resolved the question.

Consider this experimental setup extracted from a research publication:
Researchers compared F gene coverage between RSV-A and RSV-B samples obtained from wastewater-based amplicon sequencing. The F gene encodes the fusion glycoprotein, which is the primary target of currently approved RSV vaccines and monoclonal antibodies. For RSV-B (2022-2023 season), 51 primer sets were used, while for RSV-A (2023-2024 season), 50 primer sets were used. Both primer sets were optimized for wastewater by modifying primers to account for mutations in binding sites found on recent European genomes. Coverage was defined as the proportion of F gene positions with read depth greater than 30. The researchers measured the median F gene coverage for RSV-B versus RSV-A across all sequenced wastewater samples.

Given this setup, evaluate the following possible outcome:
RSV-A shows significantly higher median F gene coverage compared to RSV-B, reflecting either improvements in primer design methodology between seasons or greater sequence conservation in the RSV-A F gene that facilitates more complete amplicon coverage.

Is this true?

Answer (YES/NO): NO